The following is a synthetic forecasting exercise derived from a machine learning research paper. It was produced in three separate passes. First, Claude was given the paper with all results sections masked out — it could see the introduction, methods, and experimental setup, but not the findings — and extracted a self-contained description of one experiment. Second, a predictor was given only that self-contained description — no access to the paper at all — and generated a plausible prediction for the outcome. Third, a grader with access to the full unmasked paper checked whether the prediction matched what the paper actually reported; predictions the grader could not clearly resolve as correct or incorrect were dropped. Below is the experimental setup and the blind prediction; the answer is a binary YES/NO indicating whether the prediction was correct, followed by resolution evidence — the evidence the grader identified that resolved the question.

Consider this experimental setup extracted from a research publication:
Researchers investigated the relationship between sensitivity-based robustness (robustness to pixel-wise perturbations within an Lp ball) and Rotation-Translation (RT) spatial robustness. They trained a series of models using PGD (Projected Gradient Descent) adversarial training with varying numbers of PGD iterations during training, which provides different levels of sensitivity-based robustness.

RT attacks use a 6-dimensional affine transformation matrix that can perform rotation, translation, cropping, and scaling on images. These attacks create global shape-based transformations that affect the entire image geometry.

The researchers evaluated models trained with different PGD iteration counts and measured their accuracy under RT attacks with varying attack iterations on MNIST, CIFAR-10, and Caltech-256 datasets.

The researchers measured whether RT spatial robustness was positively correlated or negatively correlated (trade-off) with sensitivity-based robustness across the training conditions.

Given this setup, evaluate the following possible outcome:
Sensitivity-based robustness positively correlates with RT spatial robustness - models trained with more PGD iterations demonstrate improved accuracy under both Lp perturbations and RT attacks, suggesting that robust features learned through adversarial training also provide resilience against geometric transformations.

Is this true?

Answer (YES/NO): NO